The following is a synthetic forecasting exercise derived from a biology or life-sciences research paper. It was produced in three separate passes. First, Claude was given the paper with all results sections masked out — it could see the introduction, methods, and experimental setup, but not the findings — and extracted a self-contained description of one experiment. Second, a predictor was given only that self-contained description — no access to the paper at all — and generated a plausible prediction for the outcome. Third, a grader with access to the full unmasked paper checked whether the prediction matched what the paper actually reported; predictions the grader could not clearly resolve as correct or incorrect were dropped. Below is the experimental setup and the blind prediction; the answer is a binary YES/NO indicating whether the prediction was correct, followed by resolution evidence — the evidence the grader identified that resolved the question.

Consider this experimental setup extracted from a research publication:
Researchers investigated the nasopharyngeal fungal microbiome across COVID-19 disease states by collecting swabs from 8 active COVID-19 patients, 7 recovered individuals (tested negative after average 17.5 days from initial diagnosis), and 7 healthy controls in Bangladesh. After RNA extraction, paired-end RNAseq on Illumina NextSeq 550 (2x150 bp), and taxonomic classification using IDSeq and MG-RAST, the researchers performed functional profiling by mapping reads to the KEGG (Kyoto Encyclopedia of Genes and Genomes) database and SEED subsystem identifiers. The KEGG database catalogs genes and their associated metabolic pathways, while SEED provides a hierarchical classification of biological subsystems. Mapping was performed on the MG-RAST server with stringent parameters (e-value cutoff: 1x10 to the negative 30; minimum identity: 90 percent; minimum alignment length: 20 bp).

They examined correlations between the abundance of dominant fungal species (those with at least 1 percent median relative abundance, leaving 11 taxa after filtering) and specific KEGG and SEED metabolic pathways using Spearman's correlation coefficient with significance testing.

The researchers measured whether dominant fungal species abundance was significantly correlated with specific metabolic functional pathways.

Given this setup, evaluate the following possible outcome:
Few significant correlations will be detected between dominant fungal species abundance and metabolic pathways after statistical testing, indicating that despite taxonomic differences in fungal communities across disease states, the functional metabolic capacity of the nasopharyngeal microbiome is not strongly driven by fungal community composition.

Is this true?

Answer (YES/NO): NO